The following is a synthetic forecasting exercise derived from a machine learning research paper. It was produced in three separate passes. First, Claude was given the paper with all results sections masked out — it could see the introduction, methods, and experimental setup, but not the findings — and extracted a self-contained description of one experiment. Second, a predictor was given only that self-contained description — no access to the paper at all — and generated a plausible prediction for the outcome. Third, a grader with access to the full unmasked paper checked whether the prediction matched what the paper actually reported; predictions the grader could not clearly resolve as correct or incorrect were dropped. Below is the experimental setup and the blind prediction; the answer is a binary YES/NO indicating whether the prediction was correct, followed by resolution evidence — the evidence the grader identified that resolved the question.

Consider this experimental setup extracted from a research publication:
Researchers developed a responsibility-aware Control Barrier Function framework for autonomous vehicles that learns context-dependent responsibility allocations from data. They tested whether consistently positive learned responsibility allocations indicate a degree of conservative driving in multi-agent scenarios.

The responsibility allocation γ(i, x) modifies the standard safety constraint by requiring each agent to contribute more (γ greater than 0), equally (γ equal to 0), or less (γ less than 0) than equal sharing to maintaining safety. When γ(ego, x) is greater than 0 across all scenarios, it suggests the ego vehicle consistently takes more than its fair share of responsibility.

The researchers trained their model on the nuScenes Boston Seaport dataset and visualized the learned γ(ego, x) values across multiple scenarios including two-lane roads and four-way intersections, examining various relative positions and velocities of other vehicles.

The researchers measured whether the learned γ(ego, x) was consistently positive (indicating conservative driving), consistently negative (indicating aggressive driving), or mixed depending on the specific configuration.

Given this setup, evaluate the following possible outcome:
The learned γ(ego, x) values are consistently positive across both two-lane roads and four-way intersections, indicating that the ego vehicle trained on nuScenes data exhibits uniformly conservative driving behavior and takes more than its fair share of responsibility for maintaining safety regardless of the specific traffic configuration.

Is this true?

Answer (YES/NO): NO